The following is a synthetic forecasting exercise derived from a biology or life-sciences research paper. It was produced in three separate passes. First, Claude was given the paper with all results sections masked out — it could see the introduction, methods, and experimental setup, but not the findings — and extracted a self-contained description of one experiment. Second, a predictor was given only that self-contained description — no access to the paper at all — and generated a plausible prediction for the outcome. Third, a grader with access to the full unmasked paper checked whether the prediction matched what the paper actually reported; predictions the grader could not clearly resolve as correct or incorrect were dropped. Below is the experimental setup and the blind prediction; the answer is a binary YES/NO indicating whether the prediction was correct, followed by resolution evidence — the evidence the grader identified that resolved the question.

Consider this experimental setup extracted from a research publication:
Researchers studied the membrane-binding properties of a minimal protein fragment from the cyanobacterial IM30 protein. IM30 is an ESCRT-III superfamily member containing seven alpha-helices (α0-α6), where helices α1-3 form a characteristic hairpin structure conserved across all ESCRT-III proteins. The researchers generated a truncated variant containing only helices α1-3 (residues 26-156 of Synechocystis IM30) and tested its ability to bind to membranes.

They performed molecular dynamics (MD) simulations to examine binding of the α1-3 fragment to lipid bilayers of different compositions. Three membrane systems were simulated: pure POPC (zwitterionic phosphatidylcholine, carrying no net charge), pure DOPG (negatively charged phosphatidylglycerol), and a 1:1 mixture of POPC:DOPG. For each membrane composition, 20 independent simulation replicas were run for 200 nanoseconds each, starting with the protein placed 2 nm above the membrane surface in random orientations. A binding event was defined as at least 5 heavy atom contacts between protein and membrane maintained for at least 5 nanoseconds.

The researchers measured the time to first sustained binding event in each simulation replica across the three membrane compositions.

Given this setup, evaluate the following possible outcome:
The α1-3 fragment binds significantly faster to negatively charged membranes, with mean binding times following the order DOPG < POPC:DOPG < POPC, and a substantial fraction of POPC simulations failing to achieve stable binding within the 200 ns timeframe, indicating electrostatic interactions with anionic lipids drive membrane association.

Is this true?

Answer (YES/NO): YES